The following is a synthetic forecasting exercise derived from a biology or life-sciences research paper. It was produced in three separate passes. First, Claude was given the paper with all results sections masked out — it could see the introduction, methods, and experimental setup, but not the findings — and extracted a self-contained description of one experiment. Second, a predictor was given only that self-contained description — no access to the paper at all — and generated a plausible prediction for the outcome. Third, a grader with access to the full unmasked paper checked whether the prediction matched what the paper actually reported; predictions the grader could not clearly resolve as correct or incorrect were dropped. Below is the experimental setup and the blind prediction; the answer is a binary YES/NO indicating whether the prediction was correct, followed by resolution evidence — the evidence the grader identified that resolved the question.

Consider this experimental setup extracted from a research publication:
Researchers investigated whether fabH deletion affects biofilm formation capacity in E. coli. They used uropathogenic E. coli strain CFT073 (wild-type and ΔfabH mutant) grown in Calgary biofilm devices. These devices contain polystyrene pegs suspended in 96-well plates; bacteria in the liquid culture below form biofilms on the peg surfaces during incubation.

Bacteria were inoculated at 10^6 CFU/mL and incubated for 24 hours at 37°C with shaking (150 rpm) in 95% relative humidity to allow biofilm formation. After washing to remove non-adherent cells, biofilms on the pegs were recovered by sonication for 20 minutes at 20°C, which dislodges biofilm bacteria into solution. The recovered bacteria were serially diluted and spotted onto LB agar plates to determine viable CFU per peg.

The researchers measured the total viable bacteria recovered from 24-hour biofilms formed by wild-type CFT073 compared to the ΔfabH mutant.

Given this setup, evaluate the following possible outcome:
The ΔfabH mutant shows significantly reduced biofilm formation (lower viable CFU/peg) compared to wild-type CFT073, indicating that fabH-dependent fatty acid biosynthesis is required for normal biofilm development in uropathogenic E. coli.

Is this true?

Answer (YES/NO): NO